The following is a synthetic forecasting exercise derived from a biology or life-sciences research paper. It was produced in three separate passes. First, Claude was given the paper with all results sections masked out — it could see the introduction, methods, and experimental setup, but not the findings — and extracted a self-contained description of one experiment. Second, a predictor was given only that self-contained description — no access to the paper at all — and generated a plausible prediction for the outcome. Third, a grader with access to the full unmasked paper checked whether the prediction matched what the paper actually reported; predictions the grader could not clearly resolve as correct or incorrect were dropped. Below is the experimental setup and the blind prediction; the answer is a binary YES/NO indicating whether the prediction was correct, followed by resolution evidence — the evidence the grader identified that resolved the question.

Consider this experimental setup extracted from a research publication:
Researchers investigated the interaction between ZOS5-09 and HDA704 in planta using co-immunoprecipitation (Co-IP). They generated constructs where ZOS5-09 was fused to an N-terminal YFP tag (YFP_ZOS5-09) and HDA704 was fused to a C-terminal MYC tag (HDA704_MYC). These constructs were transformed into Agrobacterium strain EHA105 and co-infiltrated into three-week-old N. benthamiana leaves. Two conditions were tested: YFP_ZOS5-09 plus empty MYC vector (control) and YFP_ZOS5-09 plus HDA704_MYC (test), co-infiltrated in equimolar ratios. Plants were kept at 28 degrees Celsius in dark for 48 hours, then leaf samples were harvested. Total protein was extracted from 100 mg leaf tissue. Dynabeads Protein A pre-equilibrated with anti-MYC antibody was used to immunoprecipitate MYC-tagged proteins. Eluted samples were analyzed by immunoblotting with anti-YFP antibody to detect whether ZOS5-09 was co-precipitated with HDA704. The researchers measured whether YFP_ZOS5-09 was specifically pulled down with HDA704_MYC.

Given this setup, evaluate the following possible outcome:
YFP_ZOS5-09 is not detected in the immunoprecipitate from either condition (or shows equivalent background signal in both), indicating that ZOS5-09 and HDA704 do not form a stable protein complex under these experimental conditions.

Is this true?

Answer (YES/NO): NO